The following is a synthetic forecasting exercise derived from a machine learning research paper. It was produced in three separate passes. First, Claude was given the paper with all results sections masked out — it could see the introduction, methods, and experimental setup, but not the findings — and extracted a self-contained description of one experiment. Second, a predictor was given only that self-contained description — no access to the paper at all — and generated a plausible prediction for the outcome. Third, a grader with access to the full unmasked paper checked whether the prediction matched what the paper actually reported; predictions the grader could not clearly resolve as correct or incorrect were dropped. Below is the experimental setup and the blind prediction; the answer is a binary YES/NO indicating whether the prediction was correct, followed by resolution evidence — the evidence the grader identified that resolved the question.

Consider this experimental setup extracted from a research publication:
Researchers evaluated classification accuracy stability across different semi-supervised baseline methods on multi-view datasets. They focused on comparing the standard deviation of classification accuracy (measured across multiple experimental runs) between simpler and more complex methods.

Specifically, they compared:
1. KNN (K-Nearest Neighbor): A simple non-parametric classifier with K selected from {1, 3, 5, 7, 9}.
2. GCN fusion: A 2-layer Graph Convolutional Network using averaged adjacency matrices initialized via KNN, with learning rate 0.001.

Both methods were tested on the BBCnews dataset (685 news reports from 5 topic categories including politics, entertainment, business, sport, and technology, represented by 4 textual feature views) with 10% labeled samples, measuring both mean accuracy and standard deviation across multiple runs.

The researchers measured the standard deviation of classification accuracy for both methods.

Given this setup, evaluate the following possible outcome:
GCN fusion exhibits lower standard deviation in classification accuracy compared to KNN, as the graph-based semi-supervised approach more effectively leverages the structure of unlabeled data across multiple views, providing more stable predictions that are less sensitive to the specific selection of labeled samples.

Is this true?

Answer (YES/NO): YES